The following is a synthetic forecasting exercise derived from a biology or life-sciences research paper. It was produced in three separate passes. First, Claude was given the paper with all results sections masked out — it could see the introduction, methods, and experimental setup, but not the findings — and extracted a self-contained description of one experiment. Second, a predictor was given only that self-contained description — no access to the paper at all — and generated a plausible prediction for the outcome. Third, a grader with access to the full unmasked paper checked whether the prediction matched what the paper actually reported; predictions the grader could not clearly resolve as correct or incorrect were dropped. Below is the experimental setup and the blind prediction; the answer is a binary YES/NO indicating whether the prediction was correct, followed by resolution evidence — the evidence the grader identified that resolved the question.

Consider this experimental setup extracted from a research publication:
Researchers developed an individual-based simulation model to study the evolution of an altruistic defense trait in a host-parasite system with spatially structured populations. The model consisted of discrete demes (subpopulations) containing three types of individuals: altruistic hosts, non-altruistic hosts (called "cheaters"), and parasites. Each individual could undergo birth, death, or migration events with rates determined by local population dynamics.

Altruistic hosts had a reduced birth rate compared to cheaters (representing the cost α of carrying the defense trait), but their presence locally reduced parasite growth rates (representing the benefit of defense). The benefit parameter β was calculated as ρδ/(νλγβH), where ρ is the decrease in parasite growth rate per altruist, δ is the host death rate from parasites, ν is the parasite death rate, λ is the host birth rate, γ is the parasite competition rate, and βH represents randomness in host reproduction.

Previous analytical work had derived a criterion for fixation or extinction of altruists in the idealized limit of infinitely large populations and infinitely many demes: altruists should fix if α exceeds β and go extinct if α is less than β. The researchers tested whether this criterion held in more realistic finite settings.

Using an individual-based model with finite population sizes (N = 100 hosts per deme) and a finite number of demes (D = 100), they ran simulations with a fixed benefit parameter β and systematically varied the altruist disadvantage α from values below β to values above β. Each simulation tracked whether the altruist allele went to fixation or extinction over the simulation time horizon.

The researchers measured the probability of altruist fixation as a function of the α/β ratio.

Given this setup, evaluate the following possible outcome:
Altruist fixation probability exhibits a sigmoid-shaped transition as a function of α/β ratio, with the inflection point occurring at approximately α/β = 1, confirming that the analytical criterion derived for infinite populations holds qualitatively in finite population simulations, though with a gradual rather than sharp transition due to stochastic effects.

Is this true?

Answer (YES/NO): NO